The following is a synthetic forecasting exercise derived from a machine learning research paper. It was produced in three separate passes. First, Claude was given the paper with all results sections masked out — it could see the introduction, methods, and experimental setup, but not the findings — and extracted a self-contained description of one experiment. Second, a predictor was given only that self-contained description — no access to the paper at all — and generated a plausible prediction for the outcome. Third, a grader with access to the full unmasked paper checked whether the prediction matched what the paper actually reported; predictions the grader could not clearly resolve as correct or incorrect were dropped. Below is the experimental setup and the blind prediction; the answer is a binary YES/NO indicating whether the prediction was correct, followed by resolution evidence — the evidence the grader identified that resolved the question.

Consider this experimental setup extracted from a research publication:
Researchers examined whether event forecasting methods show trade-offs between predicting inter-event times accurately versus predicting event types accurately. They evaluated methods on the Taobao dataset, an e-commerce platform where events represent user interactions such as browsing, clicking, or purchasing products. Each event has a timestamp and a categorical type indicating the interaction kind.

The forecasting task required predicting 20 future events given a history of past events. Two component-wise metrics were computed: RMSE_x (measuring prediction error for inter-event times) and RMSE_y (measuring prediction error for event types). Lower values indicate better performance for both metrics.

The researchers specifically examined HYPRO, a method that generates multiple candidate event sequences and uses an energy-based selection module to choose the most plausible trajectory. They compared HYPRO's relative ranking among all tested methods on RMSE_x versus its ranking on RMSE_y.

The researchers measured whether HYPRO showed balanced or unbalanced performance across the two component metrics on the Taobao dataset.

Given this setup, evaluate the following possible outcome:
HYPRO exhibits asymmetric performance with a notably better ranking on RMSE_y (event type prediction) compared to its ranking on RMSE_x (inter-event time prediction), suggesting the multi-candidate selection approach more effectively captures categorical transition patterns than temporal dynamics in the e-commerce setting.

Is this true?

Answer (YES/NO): YES